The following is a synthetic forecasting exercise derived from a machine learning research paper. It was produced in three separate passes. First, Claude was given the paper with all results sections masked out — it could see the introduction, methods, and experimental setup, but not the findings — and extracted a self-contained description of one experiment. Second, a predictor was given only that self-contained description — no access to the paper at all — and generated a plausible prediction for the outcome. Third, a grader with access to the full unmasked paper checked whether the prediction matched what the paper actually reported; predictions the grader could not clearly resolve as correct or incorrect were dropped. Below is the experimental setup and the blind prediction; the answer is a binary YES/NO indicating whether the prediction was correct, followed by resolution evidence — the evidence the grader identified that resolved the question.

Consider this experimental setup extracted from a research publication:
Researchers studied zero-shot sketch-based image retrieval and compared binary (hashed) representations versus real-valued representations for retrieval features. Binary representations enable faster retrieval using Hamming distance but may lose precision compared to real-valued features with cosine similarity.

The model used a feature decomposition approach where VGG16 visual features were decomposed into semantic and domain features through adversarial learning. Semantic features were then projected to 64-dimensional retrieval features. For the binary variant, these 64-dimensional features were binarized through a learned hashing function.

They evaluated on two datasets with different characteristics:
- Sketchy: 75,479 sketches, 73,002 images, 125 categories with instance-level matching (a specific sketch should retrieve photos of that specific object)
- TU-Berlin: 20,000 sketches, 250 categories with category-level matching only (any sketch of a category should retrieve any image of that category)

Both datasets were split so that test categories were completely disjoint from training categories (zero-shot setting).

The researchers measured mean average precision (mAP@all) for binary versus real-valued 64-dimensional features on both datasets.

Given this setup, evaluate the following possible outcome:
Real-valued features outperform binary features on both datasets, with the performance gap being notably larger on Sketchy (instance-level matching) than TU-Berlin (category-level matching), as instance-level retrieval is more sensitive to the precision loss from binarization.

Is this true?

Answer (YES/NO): NO